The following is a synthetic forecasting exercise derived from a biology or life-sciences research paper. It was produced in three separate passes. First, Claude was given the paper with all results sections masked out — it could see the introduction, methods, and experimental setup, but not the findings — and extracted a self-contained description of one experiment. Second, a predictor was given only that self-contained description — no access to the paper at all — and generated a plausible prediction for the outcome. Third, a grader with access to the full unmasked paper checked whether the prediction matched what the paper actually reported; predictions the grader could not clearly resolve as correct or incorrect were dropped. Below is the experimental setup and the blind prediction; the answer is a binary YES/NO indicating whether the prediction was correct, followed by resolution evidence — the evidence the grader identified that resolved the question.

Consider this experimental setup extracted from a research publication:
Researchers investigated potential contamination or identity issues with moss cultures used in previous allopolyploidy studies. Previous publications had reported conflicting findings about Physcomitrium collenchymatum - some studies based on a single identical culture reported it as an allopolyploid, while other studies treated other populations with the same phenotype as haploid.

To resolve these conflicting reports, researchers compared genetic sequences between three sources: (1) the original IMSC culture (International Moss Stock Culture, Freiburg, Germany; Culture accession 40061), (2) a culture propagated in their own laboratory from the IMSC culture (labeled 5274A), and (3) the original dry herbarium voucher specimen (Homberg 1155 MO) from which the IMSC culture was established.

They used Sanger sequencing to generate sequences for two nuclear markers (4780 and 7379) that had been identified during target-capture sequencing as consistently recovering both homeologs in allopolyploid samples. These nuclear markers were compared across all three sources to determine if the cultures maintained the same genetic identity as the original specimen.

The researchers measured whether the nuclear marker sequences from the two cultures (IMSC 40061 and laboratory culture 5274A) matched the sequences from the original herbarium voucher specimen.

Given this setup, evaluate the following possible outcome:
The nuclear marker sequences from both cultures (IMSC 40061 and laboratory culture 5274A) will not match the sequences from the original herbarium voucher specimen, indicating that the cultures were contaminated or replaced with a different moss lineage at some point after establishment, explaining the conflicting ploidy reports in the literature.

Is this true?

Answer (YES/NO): NO